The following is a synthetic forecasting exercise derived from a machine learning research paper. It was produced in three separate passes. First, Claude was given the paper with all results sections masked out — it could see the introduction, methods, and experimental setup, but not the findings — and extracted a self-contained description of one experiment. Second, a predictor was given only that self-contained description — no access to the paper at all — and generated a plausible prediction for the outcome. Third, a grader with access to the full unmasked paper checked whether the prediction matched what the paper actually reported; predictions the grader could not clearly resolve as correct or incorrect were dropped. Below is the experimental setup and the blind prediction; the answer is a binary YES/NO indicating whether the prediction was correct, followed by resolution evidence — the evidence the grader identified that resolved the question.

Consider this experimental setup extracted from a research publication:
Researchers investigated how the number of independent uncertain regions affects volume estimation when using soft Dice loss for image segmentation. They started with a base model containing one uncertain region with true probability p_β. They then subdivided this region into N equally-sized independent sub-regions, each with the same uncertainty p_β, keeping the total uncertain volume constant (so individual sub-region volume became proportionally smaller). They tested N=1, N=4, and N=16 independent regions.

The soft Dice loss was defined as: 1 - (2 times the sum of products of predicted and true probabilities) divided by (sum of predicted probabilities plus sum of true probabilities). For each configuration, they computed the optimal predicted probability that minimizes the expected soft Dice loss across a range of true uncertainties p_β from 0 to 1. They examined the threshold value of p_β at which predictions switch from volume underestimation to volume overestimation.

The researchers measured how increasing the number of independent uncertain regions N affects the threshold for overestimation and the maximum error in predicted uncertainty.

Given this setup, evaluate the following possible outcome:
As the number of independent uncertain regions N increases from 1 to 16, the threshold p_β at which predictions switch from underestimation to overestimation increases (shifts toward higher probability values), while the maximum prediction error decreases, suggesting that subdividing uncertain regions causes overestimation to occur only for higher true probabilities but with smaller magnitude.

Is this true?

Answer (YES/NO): NO